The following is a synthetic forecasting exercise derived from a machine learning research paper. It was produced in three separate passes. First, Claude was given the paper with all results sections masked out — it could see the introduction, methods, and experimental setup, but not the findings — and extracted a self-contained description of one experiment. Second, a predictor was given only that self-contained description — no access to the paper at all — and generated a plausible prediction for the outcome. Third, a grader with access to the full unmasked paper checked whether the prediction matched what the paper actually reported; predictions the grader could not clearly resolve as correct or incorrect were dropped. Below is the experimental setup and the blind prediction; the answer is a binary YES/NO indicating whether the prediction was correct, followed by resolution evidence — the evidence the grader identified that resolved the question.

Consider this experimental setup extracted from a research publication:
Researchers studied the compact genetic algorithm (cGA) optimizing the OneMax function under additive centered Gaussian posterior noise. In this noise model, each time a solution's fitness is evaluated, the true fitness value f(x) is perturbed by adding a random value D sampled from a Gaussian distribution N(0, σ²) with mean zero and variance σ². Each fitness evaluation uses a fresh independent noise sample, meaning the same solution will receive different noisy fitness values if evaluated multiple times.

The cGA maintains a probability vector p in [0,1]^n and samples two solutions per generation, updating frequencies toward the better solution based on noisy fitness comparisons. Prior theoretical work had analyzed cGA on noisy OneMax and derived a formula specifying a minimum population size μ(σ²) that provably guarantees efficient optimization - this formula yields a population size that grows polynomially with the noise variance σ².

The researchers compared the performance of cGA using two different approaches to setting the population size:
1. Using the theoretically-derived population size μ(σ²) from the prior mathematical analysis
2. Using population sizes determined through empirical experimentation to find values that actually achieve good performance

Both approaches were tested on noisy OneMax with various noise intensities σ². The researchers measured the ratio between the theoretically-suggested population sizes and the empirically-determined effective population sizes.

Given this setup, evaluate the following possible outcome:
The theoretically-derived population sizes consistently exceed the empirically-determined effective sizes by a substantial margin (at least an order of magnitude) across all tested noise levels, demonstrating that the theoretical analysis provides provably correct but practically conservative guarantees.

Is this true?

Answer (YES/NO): YES